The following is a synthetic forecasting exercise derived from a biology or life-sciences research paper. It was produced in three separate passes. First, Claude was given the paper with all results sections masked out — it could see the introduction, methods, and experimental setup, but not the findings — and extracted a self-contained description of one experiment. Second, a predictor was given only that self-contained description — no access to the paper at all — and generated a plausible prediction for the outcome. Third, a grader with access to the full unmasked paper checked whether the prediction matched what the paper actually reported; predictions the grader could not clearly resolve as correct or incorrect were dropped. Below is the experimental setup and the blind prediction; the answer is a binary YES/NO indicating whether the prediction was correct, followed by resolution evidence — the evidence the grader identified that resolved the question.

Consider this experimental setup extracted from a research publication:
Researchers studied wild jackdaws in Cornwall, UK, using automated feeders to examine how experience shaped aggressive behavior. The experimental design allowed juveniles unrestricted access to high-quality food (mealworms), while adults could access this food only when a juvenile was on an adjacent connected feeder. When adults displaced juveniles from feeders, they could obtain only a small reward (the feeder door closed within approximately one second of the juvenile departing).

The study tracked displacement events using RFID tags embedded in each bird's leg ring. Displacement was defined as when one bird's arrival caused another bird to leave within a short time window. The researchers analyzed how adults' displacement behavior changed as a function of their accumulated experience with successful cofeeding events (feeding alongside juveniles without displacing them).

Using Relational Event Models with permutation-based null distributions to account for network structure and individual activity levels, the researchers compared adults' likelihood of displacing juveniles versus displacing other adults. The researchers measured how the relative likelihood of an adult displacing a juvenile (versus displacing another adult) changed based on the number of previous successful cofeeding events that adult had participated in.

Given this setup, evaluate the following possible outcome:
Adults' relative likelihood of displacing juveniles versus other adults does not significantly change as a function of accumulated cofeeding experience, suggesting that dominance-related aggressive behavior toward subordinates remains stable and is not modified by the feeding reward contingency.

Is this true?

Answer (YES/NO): NO